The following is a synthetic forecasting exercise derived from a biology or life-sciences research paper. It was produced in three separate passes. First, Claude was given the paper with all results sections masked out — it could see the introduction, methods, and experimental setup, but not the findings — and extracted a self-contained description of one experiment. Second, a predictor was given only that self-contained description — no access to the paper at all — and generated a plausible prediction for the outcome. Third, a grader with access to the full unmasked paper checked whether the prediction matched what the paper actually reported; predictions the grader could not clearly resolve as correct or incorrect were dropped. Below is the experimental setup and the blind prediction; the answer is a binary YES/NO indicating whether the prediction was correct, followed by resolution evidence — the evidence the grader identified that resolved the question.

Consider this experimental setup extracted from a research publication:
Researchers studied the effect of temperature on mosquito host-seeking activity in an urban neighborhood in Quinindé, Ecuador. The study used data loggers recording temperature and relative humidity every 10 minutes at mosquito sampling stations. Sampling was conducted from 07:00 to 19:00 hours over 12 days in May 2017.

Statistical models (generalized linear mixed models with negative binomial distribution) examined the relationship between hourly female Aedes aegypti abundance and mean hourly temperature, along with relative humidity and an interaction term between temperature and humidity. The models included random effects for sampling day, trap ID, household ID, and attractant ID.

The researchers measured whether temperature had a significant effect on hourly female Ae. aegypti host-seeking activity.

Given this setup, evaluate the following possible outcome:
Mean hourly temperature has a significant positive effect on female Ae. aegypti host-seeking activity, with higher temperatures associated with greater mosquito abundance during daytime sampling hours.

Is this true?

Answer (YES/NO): NO